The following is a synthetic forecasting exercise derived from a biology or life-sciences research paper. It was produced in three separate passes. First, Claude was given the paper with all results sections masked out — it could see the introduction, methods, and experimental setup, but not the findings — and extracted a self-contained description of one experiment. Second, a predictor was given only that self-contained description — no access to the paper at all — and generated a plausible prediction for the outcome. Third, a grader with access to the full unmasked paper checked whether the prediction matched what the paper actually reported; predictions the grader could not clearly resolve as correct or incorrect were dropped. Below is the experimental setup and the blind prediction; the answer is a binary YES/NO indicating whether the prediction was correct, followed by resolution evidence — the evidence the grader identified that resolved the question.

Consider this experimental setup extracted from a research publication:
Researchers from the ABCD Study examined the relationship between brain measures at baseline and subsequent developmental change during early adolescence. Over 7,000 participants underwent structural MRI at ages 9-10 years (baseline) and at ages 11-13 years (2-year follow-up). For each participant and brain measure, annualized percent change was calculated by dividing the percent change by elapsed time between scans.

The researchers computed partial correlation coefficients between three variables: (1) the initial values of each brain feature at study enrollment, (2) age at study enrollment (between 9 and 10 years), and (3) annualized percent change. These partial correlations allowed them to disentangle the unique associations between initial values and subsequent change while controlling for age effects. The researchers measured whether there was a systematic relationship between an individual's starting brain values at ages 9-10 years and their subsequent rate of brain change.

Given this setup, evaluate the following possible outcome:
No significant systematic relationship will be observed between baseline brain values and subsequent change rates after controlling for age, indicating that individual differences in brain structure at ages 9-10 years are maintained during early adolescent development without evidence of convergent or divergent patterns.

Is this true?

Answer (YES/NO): NO